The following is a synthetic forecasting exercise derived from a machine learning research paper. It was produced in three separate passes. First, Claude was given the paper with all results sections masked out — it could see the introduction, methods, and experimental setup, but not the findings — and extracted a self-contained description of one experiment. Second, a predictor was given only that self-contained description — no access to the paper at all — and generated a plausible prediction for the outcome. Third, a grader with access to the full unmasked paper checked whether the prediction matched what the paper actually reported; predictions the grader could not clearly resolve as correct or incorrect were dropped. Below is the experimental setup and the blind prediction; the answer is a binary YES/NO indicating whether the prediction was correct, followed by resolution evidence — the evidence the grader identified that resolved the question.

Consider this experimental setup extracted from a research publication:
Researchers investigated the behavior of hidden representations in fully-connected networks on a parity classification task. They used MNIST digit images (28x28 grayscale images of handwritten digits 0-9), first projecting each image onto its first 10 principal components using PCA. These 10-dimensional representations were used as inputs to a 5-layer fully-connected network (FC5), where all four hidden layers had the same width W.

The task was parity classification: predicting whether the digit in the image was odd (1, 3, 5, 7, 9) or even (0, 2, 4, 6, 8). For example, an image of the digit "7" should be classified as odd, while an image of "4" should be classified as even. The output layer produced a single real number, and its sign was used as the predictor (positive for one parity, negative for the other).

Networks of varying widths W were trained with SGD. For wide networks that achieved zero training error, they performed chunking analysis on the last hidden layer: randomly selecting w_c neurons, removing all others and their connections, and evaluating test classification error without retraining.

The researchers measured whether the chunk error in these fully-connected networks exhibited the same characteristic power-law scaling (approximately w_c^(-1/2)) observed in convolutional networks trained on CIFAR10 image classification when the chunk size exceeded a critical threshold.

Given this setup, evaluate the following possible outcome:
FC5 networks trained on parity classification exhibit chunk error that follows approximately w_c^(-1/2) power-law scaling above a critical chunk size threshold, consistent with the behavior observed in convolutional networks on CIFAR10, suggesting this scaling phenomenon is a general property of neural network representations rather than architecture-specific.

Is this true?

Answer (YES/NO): YES